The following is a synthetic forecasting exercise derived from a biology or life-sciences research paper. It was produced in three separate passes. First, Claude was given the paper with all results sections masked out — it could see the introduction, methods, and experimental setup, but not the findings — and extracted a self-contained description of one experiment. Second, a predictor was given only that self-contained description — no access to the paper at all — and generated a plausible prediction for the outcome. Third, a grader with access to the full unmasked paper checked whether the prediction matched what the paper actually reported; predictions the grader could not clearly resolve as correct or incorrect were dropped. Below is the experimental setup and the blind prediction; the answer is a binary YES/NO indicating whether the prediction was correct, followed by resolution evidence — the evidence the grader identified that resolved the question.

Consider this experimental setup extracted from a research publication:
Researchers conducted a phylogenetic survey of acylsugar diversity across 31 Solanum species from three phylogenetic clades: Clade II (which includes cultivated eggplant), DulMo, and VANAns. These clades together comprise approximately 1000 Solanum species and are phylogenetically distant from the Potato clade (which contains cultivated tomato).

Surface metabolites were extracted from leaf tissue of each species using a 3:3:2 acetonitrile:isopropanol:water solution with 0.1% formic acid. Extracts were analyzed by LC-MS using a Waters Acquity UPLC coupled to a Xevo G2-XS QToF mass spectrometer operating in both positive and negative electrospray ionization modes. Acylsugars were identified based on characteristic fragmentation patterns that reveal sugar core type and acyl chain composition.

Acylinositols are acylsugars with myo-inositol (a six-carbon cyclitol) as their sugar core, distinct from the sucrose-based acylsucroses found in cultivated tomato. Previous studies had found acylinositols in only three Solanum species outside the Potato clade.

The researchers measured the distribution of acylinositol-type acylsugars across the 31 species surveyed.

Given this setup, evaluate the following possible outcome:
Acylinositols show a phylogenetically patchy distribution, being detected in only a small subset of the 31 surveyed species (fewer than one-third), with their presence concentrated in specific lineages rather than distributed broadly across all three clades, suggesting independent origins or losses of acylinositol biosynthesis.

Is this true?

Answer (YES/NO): NO